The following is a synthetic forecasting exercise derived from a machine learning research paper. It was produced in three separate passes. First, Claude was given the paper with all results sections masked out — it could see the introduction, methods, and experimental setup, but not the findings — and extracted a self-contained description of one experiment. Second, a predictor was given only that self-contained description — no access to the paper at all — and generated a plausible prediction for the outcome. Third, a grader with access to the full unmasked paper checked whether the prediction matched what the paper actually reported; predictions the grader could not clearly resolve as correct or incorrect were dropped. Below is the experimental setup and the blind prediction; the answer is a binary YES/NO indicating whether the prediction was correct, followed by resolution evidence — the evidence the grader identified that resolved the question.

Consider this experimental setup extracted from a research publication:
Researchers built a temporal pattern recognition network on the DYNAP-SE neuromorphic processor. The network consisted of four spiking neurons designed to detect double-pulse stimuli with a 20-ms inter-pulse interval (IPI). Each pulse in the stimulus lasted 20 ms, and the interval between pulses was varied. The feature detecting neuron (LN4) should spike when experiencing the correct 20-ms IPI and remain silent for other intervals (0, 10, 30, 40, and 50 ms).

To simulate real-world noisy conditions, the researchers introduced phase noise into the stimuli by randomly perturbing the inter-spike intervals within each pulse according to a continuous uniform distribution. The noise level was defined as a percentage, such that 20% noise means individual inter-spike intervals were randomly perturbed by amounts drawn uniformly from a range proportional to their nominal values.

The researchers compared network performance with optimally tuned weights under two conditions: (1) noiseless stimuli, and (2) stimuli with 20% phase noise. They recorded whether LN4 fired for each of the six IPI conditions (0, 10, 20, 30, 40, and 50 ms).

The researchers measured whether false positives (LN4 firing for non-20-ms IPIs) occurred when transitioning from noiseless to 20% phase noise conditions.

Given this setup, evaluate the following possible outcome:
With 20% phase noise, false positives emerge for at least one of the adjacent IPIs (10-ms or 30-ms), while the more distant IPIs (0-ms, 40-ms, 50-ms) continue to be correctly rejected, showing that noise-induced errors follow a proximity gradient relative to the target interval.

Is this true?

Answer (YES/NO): NO